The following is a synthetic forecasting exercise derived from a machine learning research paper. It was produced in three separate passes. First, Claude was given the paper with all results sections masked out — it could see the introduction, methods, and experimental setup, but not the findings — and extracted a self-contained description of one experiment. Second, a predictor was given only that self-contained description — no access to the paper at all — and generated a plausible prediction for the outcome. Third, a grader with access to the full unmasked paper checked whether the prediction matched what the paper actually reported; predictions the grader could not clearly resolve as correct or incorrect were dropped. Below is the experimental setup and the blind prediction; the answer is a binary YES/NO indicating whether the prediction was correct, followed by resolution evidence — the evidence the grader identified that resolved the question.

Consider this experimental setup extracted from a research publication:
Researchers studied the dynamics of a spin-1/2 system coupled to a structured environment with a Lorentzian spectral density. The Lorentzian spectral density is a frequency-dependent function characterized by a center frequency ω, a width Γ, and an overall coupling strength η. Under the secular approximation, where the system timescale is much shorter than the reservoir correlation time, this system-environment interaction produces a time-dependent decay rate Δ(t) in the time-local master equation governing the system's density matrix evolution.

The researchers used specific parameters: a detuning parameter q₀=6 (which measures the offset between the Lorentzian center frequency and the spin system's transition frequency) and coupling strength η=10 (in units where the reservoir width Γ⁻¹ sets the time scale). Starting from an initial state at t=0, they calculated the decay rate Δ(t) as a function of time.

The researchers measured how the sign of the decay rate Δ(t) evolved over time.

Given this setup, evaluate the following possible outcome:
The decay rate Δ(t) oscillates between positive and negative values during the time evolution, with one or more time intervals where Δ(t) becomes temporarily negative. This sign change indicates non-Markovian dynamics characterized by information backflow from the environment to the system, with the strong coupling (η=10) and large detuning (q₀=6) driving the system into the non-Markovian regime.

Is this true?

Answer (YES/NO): YES